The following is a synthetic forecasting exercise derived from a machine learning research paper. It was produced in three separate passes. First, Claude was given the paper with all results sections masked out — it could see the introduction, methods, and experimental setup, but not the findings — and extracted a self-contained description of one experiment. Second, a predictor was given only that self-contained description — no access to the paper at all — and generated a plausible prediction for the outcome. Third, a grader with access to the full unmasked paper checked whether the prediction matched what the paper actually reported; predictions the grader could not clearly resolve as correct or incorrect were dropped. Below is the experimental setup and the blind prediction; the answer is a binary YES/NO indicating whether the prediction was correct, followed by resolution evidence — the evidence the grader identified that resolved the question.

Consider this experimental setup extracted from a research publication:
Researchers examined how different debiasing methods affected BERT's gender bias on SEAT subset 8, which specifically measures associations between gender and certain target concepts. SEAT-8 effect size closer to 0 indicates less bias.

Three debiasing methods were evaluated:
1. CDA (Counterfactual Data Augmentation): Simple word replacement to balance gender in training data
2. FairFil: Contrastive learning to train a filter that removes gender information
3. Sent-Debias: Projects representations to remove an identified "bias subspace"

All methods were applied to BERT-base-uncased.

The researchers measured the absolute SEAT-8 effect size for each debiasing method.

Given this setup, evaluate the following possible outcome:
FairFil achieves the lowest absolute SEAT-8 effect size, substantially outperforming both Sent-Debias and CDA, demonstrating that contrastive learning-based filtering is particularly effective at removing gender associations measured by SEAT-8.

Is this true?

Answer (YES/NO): YES